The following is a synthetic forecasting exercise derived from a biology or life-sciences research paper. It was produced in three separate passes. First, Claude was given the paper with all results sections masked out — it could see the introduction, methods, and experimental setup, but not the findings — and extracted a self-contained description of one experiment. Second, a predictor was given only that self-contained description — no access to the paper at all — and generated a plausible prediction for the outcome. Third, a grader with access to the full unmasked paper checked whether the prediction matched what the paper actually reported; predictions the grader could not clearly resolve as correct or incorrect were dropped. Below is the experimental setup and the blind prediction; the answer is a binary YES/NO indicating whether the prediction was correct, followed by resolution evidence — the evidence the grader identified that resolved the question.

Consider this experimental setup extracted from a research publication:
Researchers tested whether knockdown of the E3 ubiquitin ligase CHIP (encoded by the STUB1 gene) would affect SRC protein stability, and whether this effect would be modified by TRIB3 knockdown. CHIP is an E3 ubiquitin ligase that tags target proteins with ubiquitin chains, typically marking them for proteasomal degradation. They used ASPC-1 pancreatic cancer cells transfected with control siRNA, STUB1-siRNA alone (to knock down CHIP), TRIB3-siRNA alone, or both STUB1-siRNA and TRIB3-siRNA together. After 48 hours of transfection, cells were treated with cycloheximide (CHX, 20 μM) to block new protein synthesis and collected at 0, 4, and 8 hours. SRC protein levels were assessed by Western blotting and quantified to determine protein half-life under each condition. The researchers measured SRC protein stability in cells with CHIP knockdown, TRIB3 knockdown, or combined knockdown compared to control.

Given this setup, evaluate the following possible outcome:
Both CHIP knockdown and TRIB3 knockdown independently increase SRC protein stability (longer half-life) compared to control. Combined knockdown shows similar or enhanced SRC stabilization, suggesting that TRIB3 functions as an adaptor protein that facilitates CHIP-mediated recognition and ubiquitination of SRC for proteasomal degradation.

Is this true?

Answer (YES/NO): NO